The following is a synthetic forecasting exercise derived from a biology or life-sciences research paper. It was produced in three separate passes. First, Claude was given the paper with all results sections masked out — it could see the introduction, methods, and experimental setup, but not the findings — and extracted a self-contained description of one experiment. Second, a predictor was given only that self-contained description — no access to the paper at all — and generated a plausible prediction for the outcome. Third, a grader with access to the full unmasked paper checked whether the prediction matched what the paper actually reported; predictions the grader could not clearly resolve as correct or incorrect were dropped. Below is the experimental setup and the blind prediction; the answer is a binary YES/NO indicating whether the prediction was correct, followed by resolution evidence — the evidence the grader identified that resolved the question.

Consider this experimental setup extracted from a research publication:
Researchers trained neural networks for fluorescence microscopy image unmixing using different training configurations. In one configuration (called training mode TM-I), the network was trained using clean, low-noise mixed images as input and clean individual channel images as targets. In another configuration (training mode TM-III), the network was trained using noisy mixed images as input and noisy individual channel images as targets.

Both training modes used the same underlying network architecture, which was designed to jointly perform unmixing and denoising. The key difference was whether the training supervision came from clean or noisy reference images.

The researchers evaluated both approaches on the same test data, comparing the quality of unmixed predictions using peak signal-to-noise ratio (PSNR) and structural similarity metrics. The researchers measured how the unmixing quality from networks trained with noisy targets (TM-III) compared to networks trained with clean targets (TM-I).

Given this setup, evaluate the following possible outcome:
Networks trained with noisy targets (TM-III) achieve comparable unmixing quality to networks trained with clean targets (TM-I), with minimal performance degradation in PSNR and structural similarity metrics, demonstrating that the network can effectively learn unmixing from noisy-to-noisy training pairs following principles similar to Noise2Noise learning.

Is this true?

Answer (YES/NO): YES